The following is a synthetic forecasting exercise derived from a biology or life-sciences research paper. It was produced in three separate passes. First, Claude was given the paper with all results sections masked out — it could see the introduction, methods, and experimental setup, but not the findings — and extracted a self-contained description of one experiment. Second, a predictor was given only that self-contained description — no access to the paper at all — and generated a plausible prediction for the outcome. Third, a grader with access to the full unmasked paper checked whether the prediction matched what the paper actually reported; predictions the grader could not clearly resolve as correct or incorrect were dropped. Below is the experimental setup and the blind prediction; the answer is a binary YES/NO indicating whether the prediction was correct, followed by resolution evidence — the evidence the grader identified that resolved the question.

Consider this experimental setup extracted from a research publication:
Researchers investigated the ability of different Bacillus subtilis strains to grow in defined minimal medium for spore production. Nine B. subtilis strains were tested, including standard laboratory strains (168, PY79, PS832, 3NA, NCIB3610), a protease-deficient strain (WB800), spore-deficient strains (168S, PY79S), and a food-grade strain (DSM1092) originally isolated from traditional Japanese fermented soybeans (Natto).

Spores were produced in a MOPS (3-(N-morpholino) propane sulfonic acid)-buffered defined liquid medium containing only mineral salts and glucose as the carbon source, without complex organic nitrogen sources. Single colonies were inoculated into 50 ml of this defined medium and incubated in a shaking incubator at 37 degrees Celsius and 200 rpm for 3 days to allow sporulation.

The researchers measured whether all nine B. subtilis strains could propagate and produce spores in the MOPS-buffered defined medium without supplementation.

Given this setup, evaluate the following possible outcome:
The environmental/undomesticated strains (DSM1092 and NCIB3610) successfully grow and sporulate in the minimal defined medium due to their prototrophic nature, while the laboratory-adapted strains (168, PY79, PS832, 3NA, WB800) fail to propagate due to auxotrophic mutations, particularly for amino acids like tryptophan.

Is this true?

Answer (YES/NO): NO